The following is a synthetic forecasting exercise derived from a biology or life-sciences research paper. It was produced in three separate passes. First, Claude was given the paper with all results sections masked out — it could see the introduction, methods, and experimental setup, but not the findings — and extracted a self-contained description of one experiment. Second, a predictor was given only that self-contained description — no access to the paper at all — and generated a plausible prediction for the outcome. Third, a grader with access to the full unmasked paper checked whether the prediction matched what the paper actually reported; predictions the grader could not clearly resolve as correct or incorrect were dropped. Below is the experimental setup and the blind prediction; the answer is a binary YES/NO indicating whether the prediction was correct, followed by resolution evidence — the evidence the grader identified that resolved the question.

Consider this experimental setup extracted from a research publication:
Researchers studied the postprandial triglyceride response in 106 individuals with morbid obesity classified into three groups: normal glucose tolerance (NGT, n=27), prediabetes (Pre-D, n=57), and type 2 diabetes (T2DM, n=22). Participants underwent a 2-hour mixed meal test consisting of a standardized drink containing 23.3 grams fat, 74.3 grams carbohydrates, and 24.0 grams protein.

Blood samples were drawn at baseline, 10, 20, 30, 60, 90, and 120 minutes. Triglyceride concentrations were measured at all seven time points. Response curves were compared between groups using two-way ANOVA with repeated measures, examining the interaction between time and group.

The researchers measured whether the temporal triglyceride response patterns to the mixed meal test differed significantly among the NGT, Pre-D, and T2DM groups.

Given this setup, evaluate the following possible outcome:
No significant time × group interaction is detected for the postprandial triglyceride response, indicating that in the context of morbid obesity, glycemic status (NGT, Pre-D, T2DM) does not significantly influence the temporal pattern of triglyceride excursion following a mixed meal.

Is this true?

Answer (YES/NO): YES